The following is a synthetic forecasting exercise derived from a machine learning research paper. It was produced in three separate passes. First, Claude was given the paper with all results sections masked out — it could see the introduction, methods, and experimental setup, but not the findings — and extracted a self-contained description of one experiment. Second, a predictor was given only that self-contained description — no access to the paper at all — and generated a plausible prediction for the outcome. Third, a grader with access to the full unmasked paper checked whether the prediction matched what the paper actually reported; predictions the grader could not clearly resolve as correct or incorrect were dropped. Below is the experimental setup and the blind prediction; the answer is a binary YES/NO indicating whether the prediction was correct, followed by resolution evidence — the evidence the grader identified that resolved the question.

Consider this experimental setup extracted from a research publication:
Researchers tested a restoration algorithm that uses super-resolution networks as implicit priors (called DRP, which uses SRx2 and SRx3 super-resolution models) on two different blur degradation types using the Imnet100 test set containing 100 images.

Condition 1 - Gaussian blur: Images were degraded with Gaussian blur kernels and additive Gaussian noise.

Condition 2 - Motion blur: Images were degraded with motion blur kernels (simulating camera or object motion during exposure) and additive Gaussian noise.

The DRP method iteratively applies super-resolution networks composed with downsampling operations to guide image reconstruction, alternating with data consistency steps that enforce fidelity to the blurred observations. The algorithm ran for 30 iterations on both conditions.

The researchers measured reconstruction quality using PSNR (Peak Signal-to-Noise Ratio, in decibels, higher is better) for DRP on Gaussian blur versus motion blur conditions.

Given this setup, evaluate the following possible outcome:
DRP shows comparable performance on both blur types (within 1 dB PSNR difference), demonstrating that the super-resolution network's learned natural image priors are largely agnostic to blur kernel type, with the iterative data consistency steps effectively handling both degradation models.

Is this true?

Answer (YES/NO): YES